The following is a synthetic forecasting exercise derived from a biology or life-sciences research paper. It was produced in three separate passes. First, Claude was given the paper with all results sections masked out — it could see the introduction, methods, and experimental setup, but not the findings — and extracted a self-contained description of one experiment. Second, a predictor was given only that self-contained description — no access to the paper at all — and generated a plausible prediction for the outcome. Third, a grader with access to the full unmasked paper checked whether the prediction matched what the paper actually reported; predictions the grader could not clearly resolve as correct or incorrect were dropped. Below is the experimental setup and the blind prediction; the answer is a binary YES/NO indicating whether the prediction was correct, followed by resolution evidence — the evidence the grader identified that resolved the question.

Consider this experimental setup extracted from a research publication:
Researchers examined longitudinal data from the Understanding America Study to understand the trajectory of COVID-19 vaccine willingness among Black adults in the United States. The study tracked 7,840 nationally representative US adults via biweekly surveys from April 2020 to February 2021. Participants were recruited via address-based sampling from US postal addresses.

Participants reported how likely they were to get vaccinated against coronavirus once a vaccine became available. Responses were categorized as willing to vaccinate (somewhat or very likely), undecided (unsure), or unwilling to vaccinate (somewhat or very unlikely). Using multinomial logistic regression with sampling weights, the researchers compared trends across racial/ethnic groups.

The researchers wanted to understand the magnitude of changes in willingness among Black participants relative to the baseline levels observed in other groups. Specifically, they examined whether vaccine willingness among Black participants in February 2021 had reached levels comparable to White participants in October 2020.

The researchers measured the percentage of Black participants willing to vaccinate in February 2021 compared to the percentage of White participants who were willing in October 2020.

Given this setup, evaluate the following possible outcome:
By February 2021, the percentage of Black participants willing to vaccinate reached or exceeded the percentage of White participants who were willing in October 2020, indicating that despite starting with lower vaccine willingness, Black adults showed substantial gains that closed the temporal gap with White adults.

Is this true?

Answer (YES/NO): NO